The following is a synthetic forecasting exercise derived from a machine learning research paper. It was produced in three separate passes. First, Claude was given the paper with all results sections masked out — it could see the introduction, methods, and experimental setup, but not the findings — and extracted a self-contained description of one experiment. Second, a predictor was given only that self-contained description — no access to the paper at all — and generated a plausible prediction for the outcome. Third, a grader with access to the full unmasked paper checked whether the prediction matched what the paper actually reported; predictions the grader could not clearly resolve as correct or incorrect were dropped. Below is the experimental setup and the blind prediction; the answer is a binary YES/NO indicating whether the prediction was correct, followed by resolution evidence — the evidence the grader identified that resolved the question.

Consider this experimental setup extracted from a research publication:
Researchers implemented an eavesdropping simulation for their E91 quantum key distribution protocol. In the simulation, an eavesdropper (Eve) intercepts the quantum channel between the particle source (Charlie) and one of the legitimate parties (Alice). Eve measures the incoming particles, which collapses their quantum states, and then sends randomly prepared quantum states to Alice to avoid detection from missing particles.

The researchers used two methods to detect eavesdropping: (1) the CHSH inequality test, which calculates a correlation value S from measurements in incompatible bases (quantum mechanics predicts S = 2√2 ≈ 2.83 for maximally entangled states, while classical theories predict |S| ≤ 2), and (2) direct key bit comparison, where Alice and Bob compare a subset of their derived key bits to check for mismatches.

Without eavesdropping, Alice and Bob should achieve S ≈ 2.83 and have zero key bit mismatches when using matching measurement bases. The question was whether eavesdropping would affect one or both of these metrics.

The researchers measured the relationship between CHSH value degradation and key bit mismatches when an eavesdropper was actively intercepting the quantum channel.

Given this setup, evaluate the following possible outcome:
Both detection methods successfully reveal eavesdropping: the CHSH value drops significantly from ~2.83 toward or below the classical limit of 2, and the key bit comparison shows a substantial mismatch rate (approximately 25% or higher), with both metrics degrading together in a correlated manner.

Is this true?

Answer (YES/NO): NO